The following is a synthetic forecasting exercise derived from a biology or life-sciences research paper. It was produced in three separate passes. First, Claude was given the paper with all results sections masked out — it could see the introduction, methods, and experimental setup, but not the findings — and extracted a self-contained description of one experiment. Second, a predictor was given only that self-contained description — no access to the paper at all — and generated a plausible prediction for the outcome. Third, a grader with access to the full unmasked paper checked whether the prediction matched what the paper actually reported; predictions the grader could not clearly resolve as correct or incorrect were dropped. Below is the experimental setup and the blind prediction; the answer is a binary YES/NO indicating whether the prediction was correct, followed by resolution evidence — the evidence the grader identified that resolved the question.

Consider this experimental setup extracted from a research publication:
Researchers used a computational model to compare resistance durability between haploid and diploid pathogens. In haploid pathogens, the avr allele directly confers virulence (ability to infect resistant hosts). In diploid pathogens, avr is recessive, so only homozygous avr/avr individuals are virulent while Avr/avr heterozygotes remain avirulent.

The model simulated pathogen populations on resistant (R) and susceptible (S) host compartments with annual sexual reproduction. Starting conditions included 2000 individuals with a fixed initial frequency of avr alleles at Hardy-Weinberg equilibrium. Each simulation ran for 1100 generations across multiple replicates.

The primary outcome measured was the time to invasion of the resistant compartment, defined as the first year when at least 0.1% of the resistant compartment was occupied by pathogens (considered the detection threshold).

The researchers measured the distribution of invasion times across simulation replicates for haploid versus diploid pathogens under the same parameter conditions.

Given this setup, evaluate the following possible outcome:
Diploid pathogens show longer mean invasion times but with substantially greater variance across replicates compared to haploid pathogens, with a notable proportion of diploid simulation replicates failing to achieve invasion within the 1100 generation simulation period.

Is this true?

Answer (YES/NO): YES